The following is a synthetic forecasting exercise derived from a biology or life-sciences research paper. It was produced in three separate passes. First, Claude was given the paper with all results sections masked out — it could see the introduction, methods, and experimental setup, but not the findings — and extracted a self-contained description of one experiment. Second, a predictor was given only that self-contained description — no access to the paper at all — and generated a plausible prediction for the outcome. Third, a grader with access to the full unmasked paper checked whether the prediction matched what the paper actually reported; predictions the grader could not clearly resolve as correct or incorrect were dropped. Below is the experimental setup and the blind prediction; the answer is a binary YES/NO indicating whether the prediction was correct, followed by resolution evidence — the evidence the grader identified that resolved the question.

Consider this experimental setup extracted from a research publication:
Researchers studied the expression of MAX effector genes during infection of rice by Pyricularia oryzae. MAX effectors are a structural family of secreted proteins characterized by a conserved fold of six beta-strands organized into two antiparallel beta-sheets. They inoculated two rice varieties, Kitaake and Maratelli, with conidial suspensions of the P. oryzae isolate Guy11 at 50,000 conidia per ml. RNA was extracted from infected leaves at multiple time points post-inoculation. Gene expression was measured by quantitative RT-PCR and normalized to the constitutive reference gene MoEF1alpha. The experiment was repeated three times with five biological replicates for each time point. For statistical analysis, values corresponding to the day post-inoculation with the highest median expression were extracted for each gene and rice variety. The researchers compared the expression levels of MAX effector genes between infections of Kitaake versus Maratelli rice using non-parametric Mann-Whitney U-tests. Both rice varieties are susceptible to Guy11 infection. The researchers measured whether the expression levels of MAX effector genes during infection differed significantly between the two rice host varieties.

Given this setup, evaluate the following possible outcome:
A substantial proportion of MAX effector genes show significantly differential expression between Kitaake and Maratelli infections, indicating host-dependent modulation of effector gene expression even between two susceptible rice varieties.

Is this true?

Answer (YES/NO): YES